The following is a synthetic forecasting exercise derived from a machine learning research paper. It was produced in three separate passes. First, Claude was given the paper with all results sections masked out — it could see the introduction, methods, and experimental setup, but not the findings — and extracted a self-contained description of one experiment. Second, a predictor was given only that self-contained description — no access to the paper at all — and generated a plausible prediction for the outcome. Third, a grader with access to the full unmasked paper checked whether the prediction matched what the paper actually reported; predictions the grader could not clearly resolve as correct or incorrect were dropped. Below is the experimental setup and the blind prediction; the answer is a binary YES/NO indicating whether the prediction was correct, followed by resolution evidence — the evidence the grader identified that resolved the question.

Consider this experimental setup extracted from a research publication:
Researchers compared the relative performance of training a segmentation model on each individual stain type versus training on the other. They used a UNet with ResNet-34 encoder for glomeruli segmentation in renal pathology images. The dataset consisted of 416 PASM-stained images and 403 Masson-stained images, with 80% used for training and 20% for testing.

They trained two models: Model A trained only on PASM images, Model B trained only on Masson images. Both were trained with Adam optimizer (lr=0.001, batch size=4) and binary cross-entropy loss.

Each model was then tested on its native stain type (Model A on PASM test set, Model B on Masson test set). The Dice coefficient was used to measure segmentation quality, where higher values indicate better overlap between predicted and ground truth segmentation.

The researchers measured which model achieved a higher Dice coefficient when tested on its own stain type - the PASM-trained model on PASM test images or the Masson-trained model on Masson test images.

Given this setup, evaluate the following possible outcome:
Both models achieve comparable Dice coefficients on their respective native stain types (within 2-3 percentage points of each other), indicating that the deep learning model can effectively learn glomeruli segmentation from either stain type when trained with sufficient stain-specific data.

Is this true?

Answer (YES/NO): NO